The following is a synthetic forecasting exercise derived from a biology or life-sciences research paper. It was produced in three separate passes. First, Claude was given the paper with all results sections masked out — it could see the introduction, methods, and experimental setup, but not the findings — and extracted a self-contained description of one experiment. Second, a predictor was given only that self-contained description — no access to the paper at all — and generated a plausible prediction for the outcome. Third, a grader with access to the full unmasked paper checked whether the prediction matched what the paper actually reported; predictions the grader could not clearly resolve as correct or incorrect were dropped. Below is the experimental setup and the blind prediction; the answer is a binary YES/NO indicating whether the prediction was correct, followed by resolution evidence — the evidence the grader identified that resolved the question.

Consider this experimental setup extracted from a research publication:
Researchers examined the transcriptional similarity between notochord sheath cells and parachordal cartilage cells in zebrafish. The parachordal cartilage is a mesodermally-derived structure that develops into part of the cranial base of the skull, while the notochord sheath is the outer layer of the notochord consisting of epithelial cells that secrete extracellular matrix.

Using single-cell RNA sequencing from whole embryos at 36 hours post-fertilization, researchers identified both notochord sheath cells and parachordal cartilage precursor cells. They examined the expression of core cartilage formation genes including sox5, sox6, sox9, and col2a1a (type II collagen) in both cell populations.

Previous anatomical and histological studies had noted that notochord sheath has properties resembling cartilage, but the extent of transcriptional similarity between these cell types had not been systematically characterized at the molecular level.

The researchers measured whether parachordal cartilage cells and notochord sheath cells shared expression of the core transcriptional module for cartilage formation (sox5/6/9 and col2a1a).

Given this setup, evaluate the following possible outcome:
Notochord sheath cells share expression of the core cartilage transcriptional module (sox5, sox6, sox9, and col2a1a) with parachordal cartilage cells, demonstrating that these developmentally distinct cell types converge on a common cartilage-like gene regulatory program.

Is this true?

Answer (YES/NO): YES